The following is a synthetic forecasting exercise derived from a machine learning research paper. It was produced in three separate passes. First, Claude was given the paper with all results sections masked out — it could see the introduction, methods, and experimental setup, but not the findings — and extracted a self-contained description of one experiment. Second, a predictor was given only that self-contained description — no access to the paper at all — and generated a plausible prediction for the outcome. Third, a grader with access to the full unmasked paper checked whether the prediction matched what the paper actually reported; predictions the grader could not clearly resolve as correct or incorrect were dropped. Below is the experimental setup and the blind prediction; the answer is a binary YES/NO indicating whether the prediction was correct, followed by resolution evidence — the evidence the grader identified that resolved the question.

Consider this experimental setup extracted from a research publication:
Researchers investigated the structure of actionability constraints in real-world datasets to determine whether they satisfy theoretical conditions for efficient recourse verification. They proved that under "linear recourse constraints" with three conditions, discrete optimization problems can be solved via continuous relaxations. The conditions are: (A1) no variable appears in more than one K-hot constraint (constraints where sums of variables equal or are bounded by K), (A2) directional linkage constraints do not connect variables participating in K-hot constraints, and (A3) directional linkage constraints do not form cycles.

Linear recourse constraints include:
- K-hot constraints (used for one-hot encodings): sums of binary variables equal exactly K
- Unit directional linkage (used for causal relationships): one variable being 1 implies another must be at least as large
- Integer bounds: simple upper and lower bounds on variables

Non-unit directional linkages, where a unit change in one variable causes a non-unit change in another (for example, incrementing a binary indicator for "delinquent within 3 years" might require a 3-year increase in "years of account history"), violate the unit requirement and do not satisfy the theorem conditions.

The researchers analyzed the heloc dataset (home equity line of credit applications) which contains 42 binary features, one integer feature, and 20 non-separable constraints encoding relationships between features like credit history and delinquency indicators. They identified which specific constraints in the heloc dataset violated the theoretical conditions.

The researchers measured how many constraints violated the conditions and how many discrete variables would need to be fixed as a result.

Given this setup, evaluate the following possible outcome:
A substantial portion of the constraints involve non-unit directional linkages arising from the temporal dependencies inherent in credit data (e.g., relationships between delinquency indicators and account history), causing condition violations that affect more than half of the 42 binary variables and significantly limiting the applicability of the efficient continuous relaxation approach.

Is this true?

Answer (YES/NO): NO